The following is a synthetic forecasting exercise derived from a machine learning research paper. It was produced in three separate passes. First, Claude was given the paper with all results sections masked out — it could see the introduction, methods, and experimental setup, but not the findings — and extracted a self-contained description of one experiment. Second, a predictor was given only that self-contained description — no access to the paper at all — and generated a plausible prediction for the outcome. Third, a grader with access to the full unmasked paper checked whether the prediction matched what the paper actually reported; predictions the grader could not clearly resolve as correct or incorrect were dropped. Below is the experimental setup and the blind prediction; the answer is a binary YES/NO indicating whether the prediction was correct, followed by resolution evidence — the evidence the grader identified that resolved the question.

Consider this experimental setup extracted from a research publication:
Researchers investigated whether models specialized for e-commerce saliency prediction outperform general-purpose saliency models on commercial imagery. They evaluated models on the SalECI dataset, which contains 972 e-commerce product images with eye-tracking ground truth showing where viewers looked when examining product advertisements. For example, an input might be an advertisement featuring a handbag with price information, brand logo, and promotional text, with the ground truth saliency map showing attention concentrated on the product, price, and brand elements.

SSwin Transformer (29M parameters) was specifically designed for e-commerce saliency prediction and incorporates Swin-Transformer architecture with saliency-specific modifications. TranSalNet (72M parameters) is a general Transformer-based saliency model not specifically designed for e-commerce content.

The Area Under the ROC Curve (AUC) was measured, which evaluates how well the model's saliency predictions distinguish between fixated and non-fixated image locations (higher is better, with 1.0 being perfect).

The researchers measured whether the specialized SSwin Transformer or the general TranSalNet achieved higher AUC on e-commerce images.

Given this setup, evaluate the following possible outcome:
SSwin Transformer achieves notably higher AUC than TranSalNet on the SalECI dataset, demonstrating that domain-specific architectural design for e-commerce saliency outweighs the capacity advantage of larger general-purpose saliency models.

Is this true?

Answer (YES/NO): YES